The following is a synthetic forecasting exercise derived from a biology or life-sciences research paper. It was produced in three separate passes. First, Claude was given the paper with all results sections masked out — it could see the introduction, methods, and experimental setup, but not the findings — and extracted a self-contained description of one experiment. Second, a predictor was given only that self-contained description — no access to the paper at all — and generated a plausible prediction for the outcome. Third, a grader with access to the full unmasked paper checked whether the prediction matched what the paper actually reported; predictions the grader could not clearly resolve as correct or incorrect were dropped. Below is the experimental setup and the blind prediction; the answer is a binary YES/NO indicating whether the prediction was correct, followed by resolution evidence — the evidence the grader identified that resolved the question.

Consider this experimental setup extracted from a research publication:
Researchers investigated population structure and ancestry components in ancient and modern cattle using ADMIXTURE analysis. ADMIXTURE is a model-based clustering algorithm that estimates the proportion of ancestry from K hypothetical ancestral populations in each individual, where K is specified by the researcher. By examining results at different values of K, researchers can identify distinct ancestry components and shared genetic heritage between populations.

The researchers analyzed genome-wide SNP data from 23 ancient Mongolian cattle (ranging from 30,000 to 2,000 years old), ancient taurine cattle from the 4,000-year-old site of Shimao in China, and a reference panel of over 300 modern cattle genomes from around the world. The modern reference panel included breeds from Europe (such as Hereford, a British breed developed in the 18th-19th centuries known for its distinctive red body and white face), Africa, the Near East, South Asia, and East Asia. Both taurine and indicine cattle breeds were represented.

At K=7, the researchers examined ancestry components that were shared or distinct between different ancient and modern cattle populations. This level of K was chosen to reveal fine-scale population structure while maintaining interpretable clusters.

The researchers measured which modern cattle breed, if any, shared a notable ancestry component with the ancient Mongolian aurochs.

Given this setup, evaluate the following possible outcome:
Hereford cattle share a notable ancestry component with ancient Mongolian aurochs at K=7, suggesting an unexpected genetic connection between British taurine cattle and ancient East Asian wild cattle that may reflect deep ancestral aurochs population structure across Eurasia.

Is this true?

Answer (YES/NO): YES